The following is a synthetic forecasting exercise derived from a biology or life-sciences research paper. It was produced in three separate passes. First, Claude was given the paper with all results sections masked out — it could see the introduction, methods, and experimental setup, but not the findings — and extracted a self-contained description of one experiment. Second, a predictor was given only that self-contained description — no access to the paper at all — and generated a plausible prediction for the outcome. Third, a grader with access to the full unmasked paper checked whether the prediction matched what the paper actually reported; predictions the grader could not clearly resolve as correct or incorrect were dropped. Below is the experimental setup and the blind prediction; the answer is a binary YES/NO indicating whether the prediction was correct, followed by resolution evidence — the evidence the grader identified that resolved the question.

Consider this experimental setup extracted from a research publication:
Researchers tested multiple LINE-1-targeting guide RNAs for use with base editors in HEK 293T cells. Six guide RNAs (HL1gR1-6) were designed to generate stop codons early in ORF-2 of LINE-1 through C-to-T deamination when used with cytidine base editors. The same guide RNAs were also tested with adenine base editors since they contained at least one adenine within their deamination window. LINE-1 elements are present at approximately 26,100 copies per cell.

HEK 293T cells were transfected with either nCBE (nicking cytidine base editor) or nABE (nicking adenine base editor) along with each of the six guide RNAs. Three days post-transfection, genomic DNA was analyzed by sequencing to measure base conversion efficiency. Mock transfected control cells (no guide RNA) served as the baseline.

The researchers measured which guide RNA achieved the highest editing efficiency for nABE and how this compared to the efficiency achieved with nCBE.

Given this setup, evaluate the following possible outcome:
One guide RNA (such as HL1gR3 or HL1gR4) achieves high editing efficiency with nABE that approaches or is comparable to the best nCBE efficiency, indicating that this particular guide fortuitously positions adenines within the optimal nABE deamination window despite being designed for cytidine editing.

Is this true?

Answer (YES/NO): NO